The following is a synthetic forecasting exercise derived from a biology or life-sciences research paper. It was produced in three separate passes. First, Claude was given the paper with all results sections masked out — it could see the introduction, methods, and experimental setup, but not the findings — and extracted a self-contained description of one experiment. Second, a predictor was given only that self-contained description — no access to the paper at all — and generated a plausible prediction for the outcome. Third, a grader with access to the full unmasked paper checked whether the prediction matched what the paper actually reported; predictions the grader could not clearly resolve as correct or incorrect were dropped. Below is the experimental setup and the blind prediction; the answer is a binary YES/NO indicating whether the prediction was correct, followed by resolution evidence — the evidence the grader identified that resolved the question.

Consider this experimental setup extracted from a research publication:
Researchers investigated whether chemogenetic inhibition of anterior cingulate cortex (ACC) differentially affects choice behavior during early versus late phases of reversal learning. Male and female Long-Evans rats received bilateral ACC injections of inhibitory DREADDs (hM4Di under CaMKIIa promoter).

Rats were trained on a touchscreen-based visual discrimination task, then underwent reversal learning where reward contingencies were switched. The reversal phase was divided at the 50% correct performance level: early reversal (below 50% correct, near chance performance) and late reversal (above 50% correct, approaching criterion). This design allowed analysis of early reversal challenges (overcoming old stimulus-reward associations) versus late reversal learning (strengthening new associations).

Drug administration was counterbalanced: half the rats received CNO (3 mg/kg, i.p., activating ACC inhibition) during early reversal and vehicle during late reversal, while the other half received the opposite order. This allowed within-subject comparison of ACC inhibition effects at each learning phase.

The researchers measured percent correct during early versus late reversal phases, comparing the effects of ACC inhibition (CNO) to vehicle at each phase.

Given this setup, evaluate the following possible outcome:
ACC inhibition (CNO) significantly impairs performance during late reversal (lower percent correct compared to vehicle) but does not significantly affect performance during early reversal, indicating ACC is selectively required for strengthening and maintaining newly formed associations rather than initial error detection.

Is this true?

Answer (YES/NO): NO